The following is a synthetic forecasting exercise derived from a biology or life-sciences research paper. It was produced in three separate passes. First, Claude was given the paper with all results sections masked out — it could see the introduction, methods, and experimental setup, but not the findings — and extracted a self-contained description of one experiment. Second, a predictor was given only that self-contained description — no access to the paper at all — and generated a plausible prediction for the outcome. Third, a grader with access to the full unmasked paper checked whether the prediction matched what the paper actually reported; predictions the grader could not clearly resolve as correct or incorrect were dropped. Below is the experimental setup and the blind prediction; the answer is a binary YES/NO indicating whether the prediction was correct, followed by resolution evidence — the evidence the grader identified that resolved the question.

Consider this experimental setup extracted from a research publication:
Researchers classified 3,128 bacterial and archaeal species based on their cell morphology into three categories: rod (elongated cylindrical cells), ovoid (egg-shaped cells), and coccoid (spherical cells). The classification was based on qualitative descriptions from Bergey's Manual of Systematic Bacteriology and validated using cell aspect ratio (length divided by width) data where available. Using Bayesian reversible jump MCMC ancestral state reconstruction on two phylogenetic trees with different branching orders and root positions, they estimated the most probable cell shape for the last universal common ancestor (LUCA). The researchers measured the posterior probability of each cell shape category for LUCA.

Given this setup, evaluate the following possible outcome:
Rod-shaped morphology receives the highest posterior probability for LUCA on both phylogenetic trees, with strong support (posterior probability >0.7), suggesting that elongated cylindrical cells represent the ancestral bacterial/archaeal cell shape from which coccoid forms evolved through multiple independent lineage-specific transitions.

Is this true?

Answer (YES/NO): NO